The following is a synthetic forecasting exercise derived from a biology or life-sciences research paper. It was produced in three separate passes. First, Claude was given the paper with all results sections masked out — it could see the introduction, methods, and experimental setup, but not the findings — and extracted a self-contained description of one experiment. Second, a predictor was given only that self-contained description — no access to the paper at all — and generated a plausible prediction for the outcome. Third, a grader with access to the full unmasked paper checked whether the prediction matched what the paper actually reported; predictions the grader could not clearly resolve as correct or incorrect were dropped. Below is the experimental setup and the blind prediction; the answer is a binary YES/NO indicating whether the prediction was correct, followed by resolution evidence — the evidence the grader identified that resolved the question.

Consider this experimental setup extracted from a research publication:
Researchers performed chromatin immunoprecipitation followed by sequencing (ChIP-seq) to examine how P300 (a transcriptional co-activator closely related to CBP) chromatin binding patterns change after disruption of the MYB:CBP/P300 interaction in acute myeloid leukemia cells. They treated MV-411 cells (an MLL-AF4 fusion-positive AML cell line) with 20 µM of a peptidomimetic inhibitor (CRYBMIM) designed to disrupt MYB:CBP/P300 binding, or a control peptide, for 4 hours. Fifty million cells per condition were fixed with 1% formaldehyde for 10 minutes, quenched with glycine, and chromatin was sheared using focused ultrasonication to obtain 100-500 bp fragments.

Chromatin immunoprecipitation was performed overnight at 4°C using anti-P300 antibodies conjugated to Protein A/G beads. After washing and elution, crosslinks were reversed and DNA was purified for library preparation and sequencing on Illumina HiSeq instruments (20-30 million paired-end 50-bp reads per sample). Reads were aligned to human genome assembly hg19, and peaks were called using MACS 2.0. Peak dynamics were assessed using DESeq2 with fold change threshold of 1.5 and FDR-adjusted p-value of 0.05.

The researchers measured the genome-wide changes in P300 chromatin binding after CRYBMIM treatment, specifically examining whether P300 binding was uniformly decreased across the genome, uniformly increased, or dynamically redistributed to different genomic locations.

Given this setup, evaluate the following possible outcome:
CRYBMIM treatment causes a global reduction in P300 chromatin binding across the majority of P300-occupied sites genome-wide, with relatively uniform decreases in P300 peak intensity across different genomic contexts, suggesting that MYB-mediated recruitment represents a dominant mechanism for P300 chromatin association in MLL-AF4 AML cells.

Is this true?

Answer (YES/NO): NO